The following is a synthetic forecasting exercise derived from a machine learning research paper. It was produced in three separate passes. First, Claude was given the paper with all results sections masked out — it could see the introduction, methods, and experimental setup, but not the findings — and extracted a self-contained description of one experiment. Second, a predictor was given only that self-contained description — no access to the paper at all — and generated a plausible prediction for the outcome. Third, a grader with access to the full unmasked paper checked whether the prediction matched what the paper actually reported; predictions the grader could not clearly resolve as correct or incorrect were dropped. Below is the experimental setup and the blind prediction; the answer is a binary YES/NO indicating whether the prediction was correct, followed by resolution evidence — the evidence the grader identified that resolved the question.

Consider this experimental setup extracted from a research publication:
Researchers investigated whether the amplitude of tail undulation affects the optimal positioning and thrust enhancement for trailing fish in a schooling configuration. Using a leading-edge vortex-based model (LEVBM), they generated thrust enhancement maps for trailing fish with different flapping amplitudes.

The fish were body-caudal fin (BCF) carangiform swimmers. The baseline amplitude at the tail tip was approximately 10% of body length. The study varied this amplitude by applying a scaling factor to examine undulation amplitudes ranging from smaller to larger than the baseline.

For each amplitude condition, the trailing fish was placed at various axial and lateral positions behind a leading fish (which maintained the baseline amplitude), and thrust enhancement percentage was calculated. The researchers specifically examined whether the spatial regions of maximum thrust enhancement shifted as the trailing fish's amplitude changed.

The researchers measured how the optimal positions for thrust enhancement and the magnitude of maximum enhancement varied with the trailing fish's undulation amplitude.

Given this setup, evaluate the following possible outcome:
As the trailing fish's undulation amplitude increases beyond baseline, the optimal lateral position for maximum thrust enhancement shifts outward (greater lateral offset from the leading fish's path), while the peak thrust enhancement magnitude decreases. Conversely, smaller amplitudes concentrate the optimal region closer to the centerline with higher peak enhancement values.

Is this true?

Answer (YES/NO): NO